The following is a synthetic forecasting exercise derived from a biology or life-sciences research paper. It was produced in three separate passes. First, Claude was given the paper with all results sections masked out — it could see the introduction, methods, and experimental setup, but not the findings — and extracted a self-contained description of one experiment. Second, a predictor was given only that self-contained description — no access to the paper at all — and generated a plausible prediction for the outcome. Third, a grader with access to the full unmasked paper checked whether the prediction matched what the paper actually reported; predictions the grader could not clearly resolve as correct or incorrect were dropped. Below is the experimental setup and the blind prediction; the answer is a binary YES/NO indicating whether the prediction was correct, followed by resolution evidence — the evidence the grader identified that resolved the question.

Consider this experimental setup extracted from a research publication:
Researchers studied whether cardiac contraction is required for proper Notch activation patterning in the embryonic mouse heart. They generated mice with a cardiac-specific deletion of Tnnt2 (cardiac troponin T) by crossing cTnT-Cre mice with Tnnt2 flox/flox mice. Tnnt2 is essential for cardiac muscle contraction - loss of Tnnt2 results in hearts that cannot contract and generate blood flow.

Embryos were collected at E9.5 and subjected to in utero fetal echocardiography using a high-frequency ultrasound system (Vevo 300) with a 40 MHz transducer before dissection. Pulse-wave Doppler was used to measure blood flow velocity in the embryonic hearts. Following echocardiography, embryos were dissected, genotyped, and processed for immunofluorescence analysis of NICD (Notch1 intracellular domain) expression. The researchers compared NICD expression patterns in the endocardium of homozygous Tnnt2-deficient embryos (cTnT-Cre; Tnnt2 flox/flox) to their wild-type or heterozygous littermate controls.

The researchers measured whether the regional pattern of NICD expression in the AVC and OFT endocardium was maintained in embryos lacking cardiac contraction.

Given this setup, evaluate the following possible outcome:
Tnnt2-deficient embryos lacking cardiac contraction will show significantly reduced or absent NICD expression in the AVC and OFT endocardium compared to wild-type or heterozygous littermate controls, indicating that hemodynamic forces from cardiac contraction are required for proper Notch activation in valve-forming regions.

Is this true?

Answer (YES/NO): YES